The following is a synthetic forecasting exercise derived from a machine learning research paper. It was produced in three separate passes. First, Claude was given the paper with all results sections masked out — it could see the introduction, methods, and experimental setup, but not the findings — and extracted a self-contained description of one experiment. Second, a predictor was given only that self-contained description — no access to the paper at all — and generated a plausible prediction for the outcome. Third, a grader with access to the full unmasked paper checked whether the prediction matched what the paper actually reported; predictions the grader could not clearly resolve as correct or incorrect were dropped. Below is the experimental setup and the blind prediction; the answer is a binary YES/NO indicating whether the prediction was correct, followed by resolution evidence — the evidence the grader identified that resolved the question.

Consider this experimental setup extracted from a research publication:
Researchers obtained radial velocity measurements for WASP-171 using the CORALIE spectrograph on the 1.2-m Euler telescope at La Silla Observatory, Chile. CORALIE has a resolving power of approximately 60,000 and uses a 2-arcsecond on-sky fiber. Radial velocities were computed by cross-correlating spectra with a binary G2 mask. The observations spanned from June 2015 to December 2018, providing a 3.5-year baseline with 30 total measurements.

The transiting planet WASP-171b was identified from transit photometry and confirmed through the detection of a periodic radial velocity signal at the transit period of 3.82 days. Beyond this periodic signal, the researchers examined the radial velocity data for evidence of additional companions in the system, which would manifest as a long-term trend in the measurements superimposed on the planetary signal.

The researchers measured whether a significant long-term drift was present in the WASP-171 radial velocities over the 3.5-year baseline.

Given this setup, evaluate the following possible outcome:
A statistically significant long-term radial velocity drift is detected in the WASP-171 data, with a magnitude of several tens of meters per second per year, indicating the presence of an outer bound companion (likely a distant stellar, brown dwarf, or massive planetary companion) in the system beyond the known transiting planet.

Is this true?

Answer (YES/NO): YES